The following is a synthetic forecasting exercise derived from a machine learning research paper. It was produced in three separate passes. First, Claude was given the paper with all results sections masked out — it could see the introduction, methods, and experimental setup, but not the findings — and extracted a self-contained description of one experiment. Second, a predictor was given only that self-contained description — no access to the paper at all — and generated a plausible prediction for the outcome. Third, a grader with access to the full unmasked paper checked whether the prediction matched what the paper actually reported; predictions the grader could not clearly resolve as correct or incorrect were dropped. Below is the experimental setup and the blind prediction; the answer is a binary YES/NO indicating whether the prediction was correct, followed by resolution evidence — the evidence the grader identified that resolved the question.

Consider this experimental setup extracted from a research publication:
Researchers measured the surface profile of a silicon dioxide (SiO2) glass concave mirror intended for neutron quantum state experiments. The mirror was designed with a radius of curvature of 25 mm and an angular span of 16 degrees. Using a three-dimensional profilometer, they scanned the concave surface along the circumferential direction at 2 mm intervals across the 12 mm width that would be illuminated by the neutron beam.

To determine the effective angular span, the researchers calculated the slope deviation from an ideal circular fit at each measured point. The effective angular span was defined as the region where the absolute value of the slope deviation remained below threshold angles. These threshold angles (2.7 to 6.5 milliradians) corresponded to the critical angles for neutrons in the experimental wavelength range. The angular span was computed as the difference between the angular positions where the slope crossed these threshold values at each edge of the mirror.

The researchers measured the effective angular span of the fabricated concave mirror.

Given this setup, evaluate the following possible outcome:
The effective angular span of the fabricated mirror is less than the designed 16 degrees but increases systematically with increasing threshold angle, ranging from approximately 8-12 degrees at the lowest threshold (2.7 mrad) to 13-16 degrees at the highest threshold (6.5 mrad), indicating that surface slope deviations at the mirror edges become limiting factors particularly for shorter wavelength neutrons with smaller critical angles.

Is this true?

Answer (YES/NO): NO